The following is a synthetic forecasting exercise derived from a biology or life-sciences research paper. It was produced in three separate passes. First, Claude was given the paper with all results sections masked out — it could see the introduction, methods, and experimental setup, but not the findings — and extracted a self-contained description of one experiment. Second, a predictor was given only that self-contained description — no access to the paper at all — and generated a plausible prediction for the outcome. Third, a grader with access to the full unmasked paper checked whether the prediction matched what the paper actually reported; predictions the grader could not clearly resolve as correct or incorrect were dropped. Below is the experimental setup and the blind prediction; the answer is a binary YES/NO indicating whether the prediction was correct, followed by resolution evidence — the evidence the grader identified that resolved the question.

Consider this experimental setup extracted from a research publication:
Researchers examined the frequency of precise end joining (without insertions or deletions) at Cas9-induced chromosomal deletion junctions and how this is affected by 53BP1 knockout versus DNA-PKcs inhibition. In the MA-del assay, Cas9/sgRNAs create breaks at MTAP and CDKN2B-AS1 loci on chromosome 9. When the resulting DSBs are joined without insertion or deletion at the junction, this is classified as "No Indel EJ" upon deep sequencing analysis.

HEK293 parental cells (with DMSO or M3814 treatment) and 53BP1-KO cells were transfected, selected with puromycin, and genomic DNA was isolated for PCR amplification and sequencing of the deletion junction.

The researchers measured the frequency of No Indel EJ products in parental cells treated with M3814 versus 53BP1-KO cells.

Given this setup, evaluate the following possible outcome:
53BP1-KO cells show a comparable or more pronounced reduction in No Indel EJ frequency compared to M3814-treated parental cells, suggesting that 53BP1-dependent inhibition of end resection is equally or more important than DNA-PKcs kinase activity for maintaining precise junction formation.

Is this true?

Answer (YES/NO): NO